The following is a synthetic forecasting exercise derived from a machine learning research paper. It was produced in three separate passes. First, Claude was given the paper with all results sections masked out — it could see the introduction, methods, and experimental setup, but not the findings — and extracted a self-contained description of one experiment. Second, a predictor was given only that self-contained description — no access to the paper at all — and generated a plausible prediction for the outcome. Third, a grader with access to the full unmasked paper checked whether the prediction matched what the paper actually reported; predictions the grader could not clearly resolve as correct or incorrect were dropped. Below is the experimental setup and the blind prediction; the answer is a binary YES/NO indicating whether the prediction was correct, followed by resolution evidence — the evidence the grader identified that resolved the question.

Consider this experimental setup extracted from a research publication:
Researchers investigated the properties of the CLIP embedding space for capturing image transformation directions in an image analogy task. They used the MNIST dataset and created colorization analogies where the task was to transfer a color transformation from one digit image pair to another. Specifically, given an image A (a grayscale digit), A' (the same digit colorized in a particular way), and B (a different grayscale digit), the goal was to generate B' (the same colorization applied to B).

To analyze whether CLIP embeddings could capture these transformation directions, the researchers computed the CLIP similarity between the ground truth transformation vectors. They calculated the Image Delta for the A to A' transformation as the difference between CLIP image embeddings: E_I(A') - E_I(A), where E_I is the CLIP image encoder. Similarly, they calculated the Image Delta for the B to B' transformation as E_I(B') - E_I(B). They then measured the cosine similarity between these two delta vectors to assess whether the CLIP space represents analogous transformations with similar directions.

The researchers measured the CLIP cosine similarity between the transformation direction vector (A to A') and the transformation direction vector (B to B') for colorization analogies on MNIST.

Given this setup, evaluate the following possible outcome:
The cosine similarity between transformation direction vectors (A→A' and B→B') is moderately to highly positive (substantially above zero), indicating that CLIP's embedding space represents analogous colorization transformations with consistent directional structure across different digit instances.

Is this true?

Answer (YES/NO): NO